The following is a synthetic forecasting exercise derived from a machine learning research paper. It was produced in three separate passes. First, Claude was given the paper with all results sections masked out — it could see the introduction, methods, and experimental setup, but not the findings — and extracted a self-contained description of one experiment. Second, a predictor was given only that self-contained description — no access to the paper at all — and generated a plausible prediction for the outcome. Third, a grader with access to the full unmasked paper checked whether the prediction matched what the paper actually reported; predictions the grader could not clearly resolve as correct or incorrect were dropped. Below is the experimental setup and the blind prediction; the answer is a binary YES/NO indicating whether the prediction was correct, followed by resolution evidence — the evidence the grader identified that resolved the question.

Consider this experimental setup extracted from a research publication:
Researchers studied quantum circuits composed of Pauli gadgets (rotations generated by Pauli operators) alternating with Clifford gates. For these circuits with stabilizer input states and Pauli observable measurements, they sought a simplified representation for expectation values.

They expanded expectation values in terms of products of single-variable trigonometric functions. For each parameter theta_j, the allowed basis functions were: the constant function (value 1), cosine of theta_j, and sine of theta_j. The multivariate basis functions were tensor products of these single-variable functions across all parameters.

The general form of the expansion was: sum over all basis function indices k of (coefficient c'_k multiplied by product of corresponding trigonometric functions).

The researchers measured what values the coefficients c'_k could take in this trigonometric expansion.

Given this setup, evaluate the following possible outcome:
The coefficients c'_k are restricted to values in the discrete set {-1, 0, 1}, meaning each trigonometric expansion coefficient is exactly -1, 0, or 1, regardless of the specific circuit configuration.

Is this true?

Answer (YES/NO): YES